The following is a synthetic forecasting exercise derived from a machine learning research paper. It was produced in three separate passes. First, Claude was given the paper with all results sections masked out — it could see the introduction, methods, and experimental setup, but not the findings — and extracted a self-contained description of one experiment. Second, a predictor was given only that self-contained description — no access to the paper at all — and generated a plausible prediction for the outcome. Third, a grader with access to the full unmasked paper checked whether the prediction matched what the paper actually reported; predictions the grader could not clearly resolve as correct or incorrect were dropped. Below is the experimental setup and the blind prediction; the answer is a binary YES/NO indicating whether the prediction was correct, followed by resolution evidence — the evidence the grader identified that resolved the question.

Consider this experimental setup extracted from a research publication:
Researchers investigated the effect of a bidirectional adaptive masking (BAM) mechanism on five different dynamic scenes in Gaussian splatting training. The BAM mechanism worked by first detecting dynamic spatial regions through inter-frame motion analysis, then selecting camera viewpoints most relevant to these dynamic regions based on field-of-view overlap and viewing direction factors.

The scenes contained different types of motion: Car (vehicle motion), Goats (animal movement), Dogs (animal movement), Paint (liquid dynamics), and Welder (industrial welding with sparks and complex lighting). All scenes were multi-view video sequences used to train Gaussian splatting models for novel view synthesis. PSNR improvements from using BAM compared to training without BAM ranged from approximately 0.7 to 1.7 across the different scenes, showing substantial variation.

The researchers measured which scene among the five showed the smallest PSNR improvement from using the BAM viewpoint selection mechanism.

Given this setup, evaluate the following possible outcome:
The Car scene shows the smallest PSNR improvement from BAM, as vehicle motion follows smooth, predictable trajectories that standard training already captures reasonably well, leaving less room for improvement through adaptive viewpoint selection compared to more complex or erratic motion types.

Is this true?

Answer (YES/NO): NO